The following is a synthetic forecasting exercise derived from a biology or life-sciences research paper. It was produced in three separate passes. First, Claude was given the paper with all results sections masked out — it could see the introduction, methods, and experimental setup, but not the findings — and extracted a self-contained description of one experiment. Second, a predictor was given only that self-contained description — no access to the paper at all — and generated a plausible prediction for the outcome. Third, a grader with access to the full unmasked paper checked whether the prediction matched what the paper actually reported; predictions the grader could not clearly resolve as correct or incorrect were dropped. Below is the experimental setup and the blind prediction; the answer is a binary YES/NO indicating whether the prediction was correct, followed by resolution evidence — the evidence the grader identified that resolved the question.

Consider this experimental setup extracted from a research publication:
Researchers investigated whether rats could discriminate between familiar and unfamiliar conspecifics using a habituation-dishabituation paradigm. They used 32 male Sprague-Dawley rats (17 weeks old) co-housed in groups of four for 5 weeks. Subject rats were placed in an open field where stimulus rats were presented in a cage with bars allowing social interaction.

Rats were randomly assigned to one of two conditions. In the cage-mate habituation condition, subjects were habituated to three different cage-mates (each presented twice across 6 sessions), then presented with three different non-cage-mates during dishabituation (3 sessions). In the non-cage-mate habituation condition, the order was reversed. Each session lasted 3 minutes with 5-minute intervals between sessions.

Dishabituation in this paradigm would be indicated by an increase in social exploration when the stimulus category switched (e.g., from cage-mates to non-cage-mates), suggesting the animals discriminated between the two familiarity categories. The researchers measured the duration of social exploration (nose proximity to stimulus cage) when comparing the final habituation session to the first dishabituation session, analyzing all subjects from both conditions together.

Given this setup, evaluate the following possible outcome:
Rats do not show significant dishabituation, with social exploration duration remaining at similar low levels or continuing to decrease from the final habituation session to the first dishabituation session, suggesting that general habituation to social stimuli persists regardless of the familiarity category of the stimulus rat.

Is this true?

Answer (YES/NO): NO